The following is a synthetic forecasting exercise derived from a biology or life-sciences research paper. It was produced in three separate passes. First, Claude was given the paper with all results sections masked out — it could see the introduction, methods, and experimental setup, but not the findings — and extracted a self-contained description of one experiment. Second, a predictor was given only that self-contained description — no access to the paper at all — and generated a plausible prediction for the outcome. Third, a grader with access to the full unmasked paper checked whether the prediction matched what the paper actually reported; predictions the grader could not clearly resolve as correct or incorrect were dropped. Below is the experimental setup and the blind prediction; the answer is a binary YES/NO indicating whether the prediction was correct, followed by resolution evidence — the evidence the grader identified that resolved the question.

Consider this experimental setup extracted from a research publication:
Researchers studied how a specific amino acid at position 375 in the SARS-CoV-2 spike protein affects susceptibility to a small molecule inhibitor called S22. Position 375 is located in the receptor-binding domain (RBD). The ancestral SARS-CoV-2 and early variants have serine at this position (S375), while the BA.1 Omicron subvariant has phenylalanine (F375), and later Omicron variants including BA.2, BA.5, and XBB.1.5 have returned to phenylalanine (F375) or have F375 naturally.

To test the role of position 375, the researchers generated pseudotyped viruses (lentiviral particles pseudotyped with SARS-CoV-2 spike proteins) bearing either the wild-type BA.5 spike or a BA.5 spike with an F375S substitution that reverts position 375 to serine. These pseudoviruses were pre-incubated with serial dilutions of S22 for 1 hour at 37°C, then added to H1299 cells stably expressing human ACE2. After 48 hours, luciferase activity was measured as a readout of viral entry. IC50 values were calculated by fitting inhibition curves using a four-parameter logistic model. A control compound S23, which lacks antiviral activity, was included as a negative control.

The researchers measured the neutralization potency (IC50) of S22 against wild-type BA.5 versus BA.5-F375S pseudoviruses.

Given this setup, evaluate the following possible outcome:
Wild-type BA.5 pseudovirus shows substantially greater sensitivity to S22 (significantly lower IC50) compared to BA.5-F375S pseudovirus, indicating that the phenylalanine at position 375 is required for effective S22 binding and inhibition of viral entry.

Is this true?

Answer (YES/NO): YES